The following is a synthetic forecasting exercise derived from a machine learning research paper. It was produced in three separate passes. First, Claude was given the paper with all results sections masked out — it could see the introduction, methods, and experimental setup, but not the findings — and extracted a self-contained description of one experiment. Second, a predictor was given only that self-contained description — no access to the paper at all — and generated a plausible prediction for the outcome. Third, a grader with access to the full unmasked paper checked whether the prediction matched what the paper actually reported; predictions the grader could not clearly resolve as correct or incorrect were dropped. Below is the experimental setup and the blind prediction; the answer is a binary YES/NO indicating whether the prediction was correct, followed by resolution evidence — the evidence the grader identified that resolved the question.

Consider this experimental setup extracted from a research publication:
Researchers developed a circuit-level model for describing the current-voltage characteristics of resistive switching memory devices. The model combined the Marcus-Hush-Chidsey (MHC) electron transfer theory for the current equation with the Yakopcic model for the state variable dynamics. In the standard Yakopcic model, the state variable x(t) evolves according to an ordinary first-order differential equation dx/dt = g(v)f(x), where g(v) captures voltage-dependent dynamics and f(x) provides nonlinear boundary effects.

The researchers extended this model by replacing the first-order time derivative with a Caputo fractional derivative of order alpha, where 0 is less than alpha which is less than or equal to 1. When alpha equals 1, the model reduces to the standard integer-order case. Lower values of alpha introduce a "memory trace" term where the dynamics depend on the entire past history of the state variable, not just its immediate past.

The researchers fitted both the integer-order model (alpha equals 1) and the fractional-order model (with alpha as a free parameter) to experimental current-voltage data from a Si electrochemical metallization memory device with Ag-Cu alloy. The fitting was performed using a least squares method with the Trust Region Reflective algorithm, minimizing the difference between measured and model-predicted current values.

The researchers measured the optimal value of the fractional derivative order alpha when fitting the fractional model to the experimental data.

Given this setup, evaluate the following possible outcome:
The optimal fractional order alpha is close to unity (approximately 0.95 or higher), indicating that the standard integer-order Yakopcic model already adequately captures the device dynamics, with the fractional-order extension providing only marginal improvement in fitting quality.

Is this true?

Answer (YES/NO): NO